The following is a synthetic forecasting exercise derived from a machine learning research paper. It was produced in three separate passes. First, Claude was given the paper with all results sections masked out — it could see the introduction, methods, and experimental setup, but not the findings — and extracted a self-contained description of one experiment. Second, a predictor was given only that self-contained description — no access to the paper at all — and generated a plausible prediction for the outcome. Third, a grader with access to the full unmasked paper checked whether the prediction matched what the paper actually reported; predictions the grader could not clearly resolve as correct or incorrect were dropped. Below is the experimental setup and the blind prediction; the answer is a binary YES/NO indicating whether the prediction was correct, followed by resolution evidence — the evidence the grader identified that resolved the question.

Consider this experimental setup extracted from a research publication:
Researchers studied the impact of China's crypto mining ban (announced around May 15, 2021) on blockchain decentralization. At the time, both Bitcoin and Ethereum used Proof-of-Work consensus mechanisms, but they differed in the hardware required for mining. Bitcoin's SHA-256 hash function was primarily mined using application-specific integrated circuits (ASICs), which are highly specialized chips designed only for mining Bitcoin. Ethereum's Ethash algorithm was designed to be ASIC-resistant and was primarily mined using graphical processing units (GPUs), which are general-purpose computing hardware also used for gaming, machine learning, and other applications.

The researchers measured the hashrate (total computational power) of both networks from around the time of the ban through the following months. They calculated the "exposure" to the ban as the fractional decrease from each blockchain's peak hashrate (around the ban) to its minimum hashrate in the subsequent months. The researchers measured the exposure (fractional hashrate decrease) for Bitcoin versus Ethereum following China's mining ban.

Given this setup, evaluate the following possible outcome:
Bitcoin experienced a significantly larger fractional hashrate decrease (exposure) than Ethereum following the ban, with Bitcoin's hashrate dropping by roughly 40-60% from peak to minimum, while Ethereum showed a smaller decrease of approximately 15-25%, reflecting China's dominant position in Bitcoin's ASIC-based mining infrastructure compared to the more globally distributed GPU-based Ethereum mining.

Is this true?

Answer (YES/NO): NO